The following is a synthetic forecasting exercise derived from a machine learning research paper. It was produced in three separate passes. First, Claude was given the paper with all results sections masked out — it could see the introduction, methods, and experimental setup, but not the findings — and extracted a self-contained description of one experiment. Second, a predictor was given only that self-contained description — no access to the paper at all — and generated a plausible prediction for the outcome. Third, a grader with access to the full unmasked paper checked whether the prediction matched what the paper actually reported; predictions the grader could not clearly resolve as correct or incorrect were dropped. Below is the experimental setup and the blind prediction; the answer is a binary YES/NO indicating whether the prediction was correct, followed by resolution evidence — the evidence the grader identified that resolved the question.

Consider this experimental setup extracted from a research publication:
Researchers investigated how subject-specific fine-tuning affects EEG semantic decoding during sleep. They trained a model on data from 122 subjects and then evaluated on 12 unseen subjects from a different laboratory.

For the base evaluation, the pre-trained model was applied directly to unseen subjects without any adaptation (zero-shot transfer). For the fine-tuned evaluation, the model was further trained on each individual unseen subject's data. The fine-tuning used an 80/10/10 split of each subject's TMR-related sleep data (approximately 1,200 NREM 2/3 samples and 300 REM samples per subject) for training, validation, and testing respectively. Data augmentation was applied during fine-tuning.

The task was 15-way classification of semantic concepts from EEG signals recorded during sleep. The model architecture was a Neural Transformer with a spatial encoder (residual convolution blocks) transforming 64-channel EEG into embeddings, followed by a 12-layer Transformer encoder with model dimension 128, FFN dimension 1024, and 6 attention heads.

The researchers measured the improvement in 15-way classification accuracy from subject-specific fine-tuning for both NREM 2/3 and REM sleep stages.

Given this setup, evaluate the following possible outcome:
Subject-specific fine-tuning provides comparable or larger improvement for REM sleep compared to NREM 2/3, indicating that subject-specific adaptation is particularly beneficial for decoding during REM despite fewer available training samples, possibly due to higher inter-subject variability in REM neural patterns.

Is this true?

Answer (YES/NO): YES